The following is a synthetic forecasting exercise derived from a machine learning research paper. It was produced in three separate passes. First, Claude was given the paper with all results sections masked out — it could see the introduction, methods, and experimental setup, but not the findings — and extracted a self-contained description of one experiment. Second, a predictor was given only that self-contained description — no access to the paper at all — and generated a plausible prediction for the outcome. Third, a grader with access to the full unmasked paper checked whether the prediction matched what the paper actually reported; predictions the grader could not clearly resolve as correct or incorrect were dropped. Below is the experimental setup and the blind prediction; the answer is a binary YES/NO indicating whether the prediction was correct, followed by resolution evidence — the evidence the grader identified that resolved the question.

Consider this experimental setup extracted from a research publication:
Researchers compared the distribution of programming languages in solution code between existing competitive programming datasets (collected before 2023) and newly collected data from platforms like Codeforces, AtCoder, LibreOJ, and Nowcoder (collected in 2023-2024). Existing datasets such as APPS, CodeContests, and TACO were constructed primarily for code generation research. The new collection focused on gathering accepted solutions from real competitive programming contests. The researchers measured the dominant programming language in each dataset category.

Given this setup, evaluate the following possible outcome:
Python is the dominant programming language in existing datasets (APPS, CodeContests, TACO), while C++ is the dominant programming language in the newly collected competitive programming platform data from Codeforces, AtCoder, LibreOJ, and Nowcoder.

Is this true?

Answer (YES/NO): YES